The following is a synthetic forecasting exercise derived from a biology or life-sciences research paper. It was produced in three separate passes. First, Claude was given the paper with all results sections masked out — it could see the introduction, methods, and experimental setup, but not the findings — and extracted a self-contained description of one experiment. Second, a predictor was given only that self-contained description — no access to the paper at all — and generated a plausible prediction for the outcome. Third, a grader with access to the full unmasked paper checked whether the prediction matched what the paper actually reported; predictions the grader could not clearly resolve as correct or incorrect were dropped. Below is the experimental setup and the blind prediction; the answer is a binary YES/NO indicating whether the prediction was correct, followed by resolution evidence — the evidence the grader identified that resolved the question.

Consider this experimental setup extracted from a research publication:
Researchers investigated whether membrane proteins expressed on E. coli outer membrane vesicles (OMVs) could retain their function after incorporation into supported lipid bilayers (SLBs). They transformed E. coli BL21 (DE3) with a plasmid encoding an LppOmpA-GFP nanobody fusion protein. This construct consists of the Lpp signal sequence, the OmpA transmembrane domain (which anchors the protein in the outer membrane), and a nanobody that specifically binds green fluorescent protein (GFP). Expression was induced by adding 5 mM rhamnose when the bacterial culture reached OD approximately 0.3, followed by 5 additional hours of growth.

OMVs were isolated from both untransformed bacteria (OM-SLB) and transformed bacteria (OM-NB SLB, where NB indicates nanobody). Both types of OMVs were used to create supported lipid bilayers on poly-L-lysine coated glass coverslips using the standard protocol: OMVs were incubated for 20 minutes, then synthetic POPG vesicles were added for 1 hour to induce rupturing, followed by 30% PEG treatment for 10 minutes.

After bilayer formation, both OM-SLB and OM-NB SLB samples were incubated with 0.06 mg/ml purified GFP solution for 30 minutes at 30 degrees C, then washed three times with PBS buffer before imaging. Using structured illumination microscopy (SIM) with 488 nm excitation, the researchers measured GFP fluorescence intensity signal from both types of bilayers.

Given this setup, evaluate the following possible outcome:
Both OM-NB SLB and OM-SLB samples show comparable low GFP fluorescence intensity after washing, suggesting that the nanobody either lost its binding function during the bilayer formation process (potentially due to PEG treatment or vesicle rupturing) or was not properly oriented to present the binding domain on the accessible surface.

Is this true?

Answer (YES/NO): NO